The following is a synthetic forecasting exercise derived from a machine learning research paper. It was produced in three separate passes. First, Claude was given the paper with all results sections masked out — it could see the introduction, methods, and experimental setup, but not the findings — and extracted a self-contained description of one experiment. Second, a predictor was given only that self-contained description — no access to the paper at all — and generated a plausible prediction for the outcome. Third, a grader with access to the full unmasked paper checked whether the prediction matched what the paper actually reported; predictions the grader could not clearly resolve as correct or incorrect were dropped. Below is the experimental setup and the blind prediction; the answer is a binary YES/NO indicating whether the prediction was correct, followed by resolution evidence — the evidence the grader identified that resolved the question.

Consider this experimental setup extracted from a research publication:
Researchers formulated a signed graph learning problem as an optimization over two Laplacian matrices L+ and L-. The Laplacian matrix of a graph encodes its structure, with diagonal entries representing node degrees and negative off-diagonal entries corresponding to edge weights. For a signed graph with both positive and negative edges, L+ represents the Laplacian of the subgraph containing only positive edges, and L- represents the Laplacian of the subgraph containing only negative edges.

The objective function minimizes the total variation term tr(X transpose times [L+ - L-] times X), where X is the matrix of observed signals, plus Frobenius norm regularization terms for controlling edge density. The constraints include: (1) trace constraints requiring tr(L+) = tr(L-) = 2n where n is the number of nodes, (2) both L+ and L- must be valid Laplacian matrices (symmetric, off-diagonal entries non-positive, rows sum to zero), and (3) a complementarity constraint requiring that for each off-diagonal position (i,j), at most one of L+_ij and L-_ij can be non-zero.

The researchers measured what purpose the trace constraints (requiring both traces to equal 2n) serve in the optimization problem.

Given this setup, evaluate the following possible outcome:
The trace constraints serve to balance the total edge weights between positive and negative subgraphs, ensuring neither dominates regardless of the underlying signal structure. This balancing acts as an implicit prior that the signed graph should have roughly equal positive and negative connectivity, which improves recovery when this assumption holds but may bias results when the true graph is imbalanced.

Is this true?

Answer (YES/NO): NO